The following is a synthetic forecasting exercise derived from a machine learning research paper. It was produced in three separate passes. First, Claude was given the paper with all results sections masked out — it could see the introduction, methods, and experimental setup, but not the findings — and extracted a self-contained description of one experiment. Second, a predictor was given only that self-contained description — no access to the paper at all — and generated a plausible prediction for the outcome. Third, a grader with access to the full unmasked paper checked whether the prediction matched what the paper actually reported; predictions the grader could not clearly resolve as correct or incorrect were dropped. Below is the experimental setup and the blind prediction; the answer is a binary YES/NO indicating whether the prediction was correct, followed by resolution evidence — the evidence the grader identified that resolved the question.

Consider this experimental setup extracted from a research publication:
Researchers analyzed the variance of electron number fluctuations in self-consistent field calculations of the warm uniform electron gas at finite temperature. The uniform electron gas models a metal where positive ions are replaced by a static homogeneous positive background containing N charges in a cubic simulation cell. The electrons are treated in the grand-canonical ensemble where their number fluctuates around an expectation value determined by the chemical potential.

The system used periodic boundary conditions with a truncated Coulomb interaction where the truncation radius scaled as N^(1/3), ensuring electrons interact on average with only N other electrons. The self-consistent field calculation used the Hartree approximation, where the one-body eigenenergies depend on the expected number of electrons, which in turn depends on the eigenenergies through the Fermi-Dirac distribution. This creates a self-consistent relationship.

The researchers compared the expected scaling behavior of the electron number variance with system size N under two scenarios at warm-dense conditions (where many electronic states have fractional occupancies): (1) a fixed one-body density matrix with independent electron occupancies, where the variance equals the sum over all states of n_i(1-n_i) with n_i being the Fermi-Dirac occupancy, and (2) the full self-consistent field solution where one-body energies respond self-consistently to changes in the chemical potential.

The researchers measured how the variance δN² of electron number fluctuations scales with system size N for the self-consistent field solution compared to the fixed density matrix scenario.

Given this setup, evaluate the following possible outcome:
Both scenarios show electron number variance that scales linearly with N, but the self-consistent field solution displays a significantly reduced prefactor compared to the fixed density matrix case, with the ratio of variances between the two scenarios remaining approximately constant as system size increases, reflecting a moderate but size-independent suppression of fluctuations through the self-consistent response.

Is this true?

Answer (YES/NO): NO